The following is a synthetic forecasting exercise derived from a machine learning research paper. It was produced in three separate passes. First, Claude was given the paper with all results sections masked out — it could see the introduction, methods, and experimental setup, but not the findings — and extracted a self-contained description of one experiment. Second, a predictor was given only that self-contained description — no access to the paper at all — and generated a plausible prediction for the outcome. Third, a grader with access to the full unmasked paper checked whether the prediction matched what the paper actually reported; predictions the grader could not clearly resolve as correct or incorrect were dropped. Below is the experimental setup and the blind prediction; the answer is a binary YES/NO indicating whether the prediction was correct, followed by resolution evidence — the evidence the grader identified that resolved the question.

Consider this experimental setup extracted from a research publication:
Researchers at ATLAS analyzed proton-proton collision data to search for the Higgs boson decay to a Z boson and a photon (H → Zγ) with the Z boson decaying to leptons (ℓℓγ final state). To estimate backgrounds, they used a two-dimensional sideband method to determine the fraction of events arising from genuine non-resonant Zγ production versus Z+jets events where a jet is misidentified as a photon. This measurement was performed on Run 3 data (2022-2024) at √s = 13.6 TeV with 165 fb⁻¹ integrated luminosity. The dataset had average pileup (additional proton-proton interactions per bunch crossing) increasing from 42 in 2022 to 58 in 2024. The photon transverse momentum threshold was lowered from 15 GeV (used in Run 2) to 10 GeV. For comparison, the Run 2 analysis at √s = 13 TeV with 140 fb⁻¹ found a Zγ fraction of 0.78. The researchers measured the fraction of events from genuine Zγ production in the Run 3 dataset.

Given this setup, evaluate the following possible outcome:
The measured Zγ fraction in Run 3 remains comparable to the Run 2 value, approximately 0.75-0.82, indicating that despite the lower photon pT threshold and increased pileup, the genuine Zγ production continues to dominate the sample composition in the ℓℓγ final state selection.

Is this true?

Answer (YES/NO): NO